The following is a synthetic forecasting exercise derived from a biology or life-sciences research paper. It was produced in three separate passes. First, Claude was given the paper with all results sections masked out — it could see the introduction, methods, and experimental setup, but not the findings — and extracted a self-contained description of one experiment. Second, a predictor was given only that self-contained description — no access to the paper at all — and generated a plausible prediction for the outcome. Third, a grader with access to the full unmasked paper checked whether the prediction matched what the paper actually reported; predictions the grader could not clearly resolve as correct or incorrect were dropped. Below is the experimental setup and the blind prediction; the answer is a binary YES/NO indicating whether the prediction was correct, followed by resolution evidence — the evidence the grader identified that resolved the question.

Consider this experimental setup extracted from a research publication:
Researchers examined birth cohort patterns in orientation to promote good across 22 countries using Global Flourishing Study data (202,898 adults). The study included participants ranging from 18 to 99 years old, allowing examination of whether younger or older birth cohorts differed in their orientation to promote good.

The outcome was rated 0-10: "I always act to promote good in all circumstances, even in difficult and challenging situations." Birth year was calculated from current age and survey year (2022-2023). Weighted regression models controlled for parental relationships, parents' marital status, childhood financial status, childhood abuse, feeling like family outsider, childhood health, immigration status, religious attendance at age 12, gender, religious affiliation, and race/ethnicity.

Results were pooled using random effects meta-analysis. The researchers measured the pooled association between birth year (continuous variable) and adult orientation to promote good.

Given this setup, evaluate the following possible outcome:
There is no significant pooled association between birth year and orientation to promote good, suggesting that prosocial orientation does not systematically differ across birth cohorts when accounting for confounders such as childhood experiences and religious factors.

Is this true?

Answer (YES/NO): NO